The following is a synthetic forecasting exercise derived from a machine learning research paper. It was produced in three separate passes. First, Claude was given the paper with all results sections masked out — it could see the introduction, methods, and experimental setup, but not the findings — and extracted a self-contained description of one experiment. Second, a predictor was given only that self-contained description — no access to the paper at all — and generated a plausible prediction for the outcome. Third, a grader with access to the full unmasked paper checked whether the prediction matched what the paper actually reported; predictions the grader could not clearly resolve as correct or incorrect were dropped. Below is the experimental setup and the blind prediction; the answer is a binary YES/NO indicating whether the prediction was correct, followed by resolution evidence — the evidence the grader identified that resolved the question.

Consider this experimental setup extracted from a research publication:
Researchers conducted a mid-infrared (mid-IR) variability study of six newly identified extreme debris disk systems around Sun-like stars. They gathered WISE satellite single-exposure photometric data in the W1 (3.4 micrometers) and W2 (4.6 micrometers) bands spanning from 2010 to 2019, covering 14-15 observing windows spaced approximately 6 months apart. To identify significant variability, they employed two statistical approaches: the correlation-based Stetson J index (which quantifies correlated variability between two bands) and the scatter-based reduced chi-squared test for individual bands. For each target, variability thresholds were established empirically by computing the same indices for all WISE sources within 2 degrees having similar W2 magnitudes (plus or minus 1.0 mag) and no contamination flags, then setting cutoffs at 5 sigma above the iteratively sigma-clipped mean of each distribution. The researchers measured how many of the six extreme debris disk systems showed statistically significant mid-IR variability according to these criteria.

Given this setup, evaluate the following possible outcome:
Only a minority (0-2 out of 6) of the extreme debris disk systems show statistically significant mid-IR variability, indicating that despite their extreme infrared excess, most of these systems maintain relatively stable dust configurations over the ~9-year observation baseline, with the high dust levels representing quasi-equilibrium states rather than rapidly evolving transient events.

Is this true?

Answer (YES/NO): NO